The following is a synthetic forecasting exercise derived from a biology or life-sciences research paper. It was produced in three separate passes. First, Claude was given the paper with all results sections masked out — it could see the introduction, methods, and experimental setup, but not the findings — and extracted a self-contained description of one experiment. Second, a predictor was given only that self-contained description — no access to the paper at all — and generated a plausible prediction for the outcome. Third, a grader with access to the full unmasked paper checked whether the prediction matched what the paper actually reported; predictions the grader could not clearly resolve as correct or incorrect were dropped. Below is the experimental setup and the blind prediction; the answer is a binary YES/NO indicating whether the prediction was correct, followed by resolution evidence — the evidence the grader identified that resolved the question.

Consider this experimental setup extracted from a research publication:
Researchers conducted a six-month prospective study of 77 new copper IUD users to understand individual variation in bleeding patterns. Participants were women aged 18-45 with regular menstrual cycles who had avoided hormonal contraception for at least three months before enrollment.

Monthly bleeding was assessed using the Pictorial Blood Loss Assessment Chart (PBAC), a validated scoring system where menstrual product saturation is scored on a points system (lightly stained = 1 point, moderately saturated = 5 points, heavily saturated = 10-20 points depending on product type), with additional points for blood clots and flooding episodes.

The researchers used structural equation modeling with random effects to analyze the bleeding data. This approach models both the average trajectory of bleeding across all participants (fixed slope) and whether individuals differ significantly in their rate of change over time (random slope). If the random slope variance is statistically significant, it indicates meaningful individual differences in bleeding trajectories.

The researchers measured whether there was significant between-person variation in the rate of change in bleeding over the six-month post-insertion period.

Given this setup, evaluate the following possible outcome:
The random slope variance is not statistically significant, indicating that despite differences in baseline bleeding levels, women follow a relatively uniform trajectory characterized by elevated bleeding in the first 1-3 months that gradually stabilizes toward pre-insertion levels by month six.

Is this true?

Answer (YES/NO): YES